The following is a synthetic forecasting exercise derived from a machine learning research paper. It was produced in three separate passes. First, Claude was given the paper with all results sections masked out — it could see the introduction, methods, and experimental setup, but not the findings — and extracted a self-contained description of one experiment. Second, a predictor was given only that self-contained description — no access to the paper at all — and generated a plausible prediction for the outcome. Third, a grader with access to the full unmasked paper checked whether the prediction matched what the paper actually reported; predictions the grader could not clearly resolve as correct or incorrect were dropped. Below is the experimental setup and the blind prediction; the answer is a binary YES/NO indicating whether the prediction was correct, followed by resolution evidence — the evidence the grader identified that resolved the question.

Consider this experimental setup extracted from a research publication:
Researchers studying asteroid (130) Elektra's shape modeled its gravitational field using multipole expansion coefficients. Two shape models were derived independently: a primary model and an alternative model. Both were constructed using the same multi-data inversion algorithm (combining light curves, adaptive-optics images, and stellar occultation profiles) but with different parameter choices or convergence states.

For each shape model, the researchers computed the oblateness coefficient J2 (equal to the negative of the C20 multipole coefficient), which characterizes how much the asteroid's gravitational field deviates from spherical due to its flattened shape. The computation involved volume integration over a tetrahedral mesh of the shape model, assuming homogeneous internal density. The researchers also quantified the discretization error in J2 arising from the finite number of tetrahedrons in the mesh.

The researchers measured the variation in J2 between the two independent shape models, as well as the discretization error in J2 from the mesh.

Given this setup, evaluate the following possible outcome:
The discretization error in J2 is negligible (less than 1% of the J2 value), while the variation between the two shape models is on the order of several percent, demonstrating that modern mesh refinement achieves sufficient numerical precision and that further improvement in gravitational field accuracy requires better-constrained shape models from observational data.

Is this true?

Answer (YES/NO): NO